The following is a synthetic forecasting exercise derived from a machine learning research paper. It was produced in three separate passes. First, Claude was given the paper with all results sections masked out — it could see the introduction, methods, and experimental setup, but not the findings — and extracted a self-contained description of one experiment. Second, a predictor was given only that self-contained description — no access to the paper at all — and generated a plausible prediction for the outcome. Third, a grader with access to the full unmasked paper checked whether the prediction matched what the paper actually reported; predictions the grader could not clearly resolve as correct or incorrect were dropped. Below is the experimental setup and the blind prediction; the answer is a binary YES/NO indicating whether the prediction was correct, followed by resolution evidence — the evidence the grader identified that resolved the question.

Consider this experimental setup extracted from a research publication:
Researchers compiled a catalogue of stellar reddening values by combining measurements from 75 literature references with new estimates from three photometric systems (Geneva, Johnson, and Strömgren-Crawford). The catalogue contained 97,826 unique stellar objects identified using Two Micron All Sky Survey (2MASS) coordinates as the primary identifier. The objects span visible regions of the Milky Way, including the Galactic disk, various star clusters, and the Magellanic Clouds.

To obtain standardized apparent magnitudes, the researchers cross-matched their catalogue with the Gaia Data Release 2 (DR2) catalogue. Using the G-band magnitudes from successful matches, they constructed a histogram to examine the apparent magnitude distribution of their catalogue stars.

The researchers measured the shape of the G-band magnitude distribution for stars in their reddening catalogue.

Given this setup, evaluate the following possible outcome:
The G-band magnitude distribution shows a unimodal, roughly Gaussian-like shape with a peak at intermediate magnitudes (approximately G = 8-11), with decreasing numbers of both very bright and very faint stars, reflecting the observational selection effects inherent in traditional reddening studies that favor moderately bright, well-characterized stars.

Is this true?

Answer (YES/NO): NO